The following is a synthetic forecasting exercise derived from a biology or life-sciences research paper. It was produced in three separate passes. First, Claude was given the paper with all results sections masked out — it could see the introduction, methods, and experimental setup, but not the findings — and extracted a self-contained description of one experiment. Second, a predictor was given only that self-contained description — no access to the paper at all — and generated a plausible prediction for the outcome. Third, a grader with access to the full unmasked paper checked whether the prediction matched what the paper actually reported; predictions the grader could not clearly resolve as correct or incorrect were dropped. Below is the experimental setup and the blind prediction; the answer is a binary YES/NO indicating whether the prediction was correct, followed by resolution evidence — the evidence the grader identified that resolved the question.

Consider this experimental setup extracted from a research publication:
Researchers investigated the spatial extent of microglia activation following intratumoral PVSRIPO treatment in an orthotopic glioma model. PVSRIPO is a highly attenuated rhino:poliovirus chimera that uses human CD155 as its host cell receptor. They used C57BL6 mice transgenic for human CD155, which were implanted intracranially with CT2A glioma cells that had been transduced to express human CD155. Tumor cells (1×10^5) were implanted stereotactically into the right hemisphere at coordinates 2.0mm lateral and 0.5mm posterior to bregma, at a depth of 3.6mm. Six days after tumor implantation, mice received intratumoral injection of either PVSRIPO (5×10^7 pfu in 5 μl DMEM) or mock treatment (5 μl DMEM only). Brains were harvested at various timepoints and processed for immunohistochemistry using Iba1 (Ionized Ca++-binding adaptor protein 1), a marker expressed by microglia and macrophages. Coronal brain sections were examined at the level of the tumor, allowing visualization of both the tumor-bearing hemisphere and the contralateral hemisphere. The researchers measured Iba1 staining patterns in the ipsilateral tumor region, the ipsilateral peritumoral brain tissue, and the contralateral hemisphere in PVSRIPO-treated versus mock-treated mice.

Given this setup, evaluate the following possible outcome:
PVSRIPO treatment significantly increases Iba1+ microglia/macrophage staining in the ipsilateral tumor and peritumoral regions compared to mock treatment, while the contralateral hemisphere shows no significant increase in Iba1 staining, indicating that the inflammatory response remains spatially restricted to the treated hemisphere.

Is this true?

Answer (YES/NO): NO